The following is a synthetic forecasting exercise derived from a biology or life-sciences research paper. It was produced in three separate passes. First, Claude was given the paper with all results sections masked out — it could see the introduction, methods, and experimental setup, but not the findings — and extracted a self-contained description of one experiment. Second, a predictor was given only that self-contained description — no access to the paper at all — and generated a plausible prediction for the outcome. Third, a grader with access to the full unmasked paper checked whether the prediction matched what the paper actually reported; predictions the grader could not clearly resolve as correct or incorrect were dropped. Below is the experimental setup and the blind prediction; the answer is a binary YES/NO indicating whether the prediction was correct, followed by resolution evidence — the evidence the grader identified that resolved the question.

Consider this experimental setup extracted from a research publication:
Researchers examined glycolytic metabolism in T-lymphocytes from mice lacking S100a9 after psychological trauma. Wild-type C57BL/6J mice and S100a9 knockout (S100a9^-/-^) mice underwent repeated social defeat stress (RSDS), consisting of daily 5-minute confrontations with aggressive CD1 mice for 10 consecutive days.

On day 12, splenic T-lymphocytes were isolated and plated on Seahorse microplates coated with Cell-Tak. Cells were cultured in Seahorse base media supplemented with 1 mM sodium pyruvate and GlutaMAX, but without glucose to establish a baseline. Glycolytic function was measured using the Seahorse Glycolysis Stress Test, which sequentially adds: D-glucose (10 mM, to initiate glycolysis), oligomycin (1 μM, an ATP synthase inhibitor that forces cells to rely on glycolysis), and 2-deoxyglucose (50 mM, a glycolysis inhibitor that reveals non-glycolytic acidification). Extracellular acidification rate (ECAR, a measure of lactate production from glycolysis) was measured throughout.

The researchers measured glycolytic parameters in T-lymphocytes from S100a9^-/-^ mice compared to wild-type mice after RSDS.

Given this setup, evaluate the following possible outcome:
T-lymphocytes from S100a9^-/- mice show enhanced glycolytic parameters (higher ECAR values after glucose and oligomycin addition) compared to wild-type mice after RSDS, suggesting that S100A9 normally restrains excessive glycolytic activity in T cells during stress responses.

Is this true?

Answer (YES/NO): YES